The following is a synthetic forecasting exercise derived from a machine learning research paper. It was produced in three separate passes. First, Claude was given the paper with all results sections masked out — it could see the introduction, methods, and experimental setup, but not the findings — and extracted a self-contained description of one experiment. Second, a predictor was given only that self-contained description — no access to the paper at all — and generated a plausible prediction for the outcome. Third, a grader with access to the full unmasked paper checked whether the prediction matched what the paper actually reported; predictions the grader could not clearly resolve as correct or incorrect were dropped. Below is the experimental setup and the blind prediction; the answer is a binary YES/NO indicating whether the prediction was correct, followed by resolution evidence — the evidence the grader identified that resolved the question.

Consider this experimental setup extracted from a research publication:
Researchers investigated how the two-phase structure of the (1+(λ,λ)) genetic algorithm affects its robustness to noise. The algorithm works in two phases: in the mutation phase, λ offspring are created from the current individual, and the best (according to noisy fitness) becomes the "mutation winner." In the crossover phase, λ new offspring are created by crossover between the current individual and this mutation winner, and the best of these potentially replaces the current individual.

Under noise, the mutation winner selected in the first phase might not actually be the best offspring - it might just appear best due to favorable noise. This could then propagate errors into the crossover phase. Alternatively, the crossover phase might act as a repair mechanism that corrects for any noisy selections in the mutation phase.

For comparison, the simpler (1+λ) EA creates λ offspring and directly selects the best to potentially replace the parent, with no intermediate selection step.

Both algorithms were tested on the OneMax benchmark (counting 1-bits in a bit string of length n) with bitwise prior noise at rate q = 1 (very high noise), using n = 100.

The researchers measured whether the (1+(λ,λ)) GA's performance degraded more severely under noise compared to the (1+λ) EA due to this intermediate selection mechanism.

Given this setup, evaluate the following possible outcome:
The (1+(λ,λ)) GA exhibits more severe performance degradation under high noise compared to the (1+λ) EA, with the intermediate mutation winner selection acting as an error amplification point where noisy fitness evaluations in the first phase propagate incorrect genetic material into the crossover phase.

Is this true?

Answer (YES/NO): NO